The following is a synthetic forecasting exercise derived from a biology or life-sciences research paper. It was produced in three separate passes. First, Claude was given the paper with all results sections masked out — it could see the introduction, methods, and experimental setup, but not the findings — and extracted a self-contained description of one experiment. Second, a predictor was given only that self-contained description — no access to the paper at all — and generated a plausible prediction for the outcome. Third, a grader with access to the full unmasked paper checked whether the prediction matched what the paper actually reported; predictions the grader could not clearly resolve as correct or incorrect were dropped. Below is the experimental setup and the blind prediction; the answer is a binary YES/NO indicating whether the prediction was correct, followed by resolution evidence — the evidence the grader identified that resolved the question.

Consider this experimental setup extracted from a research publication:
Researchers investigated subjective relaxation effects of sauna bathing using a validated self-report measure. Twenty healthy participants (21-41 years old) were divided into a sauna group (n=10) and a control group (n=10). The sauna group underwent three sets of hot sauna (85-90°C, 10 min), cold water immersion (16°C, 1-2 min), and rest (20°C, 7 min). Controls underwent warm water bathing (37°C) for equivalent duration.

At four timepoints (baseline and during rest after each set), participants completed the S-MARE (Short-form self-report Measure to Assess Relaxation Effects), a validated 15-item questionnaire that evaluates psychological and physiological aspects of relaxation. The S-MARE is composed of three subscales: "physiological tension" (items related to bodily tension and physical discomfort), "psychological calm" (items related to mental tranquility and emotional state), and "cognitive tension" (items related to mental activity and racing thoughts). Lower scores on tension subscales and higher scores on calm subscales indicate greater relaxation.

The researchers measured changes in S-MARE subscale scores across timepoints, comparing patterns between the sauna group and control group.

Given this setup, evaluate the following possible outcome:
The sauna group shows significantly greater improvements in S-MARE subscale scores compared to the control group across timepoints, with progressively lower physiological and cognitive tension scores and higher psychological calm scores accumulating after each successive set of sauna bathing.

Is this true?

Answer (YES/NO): NO